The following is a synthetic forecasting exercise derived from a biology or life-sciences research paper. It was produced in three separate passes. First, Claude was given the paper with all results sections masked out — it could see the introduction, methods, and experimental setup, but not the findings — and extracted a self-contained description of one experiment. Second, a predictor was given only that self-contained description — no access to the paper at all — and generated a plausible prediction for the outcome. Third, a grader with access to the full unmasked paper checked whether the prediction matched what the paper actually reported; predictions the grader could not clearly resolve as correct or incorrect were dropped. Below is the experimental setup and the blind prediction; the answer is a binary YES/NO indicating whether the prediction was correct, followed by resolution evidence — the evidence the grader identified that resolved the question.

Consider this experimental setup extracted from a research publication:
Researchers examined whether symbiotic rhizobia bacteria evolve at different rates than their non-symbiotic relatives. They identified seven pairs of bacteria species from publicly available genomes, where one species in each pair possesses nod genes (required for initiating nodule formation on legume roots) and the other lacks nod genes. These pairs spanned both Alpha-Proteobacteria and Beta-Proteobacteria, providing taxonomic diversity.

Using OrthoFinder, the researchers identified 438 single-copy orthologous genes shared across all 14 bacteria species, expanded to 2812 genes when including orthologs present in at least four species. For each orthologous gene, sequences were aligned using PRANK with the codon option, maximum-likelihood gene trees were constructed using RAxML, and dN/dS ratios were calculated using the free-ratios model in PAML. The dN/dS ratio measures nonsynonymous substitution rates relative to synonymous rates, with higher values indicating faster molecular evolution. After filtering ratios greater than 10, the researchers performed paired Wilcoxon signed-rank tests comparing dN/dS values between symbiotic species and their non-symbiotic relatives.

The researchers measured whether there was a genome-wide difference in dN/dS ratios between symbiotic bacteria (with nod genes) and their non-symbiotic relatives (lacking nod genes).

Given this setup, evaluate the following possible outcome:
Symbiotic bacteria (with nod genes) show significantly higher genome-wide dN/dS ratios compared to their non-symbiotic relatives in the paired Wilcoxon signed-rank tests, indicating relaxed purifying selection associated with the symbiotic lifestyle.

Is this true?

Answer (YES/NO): YES